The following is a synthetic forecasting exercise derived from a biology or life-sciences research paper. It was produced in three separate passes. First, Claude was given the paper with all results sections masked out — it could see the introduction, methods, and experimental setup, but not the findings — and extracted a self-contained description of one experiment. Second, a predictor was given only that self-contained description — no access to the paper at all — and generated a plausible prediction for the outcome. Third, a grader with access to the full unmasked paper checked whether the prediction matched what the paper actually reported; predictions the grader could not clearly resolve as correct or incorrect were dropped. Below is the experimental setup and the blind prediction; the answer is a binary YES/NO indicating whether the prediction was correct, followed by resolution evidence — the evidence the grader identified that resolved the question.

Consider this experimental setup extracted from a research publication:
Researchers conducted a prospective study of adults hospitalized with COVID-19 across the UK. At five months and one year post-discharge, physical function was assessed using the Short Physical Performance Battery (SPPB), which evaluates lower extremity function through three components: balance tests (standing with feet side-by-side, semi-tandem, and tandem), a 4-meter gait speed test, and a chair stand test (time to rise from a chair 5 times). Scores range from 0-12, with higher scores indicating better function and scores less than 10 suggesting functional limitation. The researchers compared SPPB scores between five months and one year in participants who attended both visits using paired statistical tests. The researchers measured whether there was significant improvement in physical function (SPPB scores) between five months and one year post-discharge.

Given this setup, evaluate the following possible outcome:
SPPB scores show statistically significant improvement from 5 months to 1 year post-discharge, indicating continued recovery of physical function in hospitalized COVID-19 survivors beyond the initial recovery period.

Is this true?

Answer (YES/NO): NO